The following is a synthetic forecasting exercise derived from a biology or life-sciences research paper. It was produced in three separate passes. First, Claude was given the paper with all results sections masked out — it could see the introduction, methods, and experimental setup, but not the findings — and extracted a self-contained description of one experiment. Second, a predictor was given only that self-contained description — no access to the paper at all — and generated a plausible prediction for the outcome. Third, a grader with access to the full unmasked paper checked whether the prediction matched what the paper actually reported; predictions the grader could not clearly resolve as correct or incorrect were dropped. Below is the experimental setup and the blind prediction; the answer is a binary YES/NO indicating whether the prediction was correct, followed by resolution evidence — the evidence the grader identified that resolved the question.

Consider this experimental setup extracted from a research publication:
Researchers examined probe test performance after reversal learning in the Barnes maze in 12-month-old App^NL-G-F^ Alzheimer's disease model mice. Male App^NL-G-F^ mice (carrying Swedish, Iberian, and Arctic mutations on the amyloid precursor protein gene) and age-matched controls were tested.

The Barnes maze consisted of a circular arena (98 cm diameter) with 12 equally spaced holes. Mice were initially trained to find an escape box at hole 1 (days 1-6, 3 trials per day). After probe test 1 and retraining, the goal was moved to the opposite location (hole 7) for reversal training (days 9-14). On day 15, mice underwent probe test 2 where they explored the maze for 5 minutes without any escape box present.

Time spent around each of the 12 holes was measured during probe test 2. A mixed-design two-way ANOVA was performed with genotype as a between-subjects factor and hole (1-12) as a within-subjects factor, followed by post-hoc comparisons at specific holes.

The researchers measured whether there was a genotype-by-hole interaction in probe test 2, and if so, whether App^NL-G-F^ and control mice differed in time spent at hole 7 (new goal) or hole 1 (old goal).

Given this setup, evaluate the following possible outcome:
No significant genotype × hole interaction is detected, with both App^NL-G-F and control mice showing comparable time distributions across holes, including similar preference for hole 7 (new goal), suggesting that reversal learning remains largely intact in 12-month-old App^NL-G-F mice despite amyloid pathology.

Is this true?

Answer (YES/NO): NO